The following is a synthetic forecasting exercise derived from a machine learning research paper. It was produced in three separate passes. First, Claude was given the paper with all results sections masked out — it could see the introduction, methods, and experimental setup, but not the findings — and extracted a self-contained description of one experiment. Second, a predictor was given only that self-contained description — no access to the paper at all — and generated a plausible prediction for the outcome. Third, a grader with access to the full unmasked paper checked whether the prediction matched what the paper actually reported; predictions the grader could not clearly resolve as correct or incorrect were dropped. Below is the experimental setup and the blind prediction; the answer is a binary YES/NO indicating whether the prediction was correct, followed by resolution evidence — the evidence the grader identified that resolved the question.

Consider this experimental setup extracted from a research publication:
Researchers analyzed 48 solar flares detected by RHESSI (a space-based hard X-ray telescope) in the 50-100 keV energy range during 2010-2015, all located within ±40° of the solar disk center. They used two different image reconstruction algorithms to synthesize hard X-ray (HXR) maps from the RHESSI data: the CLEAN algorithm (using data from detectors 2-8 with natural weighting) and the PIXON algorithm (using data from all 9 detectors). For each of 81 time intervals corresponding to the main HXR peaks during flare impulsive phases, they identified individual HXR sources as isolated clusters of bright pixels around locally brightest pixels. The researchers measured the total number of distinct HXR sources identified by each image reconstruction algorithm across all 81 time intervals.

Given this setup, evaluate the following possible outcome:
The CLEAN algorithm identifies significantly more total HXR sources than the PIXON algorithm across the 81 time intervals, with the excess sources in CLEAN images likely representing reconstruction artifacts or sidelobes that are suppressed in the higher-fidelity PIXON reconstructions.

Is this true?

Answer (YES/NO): NO